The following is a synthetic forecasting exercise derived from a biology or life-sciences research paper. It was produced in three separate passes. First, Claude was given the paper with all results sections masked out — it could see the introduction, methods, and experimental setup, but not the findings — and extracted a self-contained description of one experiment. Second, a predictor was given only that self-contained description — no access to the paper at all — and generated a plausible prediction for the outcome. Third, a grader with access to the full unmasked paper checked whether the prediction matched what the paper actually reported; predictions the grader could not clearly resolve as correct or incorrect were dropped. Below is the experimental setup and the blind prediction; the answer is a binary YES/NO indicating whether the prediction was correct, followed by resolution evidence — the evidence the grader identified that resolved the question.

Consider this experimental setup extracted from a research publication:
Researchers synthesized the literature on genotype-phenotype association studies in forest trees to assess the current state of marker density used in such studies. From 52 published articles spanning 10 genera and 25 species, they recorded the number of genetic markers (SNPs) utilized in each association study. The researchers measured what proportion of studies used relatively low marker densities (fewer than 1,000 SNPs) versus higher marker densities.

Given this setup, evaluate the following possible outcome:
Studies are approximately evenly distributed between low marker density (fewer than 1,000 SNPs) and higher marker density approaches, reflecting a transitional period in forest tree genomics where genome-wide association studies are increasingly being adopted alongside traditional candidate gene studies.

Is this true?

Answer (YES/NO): NO